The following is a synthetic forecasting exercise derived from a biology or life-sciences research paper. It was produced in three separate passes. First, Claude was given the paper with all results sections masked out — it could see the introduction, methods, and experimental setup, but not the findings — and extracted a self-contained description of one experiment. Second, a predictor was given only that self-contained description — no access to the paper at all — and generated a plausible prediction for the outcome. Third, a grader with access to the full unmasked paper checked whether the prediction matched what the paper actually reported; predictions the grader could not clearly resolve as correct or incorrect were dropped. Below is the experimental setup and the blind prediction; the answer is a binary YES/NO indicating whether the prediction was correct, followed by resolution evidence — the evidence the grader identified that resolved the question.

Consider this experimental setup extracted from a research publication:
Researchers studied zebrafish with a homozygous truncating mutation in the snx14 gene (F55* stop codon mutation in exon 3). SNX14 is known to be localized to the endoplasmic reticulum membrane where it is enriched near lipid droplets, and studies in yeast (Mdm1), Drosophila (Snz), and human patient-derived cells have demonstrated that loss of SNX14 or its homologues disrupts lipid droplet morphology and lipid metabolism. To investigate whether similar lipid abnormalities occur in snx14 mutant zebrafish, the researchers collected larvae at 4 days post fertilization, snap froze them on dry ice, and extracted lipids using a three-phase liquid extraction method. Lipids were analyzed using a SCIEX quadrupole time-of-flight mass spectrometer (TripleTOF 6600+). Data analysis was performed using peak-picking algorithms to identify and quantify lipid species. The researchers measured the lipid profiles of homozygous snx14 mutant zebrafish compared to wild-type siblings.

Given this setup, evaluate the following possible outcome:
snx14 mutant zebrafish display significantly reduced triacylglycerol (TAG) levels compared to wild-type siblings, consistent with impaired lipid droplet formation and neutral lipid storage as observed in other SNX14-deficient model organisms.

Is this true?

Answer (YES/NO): NO